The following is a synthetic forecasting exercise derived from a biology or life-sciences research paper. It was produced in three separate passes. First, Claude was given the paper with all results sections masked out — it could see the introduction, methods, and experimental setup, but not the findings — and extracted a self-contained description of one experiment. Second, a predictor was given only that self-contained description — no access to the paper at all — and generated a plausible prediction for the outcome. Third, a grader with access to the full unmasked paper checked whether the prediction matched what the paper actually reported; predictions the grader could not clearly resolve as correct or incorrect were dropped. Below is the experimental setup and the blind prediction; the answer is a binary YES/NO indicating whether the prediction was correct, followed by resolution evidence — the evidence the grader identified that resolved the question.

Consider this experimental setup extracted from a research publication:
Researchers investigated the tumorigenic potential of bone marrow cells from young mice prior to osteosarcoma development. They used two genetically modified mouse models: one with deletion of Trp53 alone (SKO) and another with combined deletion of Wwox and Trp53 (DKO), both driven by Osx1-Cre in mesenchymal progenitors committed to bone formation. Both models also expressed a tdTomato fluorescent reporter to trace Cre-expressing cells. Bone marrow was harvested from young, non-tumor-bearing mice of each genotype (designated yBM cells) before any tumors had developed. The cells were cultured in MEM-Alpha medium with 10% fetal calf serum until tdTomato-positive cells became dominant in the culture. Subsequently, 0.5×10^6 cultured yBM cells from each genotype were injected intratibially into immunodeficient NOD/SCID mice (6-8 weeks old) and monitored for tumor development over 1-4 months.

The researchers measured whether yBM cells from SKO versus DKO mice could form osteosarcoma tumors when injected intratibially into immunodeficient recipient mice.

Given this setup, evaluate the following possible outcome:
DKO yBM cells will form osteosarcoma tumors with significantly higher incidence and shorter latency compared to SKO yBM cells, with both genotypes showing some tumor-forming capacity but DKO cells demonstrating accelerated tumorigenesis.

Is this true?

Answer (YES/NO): NO